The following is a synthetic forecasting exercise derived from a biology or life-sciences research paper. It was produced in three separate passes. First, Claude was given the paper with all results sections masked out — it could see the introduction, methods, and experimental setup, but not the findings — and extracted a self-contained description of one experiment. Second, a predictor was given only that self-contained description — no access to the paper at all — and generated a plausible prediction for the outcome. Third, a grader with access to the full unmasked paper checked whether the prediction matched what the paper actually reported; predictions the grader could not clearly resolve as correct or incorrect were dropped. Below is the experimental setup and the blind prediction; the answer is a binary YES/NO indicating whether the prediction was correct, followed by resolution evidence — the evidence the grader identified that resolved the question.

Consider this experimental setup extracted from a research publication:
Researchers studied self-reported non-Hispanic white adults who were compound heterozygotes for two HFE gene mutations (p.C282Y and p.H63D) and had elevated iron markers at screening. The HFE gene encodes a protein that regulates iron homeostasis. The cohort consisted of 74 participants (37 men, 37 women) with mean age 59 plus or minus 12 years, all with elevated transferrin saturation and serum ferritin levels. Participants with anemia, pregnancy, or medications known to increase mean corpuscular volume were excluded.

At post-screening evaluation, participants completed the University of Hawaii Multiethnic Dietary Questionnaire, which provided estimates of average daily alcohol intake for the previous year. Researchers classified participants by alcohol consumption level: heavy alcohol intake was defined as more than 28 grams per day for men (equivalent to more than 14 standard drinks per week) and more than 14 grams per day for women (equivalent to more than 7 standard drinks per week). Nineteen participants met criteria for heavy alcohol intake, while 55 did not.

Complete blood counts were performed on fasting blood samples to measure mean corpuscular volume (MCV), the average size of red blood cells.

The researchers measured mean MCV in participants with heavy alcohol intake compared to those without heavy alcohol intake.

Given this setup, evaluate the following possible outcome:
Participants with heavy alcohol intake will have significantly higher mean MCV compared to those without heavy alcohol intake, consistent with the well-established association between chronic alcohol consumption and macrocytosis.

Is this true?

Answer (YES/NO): YES